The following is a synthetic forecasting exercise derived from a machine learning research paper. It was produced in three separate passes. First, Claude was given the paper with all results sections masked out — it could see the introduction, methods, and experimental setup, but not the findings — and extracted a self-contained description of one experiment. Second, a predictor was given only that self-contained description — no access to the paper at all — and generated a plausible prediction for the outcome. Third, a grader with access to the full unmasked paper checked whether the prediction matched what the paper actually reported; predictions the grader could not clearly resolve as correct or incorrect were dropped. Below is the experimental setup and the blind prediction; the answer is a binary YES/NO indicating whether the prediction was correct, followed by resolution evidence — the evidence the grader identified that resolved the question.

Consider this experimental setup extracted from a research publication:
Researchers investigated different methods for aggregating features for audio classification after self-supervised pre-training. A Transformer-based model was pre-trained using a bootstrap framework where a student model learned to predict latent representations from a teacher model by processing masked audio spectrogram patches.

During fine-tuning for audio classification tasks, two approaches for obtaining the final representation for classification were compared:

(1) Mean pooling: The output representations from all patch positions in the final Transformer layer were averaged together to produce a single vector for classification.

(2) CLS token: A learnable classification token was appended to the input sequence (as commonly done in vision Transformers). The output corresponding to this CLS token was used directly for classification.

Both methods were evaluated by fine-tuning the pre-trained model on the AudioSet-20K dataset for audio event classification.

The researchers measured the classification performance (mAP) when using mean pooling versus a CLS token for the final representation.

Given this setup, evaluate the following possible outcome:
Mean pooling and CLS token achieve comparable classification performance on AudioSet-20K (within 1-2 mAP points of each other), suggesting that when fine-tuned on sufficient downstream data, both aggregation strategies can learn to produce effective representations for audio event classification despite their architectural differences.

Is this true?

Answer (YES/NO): NO